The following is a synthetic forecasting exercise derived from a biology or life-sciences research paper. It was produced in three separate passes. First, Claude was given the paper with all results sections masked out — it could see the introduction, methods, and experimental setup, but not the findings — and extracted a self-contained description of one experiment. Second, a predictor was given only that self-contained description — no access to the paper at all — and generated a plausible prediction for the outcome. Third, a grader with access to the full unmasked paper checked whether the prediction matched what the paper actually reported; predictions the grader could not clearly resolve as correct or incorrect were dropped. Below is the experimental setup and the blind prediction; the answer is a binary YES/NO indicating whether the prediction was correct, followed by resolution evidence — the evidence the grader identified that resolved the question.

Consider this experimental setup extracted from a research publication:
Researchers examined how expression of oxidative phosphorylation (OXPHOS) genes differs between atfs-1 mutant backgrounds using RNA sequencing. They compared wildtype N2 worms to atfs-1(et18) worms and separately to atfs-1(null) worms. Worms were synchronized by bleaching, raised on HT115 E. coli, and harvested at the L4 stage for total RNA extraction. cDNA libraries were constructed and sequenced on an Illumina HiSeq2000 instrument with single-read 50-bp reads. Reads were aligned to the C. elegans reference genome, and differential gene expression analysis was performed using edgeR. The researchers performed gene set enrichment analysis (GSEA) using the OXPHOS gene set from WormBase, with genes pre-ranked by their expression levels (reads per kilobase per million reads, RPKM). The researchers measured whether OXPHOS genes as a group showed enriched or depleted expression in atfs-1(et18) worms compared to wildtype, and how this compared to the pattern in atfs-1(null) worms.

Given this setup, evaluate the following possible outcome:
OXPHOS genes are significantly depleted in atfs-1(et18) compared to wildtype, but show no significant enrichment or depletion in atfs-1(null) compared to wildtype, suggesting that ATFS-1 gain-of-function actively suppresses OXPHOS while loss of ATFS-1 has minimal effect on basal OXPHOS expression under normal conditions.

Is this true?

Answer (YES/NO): NO